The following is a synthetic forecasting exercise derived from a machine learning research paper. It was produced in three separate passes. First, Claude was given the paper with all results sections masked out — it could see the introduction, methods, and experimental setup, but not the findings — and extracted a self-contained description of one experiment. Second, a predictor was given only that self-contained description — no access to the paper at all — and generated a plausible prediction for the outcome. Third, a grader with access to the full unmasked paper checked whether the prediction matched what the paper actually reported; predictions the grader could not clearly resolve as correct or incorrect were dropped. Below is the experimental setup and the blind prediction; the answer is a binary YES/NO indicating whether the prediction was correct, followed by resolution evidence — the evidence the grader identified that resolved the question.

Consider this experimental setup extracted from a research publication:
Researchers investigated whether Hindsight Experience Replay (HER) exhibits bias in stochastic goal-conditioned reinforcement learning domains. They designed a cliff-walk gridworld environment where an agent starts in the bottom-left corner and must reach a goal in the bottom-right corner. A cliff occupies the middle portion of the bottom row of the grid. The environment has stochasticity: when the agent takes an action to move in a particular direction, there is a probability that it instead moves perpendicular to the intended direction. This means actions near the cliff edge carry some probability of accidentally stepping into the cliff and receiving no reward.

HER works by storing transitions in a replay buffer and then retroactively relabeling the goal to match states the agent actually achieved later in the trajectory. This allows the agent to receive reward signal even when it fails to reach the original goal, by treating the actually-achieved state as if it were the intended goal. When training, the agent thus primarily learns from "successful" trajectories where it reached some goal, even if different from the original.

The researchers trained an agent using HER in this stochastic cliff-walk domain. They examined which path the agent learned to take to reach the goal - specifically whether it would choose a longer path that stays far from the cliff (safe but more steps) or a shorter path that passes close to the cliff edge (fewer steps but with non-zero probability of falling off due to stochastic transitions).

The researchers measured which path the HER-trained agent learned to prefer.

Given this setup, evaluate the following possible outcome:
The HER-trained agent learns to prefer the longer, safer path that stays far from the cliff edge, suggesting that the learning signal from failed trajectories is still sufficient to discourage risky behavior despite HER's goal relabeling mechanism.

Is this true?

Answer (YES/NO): NO